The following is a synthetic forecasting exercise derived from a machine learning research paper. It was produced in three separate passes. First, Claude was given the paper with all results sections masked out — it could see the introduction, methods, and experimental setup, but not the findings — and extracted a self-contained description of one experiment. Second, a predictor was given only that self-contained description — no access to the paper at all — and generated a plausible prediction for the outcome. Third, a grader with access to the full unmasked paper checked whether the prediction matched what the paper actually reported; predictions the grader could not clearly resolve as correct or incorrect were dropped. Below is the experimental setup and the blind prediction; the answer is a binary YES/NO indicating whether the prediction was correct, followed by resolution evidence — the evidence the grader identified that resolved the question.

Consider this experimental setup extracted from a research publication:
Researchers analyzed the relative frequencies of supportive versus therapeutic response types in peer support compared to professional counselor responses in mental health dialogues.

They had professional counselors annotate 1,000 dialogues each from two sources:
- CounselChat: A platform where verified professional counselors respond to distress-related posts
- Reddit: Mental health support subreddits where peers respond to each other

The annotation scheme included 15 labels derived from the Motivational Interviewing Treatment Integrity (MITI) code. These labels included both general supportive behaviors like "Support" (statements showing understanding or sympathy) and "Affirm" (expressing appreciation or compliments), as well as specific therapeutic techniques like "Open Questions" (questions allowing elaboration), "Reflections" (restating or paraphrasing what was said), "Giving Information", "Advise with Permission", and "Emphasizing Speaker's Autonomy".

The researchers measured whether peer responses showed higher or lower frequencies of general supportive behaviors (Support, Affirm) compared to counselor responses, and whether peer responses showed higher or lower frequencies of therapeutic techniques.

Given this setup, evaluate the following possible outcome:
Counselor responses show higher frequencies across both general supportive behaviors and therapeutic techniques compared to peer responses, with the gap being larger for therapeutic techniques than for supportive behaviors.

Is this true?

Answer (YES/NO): NO